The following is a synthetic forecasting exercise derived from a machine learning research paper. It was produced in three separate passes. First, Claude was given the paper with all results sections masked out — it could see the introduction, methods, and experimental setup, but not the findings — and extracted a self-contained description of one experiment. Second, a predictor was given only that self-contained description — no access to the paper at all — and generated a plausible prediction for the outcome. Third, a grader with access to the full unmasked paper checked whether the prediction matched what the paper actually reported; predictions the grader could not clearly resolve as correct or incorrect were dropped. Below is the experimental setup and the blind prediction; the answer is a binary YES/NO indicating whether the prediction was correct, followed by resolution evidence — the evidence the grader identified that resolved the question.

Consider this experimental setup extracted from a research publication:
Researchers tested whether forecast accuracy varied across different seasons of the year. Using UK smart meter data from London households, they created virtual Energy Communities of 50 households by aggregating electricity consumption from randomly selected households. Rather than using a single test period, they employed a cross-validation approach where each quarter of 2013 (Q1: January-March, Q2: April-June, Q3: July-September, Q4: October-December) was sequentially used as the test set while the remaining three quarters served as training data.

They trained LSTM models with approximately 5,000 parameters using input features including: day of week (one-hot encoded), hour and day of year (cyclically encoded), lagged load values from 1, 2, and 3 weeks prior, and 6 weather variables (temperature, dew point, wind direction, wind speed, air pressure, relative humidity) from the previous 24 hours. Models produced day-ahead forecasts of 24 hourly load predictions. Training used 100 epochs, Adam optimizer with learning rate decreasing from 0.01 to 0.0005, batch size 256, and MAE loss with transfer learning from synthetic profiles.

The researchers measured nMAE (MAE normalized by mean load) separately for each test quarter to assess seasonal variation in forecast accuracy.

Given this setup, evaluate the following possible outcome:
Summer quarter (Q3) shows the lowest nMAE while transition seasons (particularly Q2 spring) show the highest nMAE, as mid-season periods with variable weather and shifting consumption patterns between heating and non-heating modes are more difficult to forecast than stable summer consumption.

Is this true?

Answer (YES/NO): NO